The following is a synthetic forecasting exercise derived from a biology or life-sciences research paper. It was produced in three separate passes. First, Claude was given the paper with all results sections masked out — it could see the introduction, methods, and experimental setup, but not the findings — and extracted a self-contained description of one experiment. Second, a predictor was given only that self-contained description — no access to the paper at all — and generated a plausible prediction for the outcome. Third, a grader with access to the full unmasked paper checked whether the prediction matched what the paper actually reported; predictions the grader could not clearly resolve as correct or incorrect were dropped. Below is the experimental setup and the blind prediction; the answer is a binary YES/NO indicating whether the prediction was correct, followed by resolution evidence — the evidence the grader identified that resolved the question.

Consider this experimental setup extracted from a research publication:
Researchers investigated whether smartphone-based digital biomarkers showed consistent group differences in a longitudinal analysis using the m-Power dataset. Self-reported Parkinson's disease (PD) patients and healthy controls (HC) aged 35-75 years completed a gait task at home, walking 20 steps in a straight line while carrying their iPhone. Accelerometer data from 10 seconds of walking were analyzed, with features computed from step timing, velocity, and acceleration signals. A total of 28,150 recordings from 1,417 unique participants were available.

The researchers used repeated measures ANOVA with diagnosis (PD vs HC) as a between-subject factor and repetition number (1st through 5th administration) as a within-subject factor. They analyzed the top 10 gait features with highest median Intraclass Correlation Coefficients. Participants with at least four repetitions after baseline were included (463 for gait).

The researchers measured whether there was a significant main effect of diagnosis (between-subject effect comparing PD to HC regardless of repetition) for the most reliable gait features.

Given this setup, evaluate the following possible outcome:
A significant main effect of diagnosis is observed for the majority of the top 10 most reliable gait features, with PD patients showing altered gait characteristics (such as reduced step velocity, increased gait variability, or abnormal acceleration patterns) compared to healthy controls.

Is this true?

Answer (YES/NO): NO